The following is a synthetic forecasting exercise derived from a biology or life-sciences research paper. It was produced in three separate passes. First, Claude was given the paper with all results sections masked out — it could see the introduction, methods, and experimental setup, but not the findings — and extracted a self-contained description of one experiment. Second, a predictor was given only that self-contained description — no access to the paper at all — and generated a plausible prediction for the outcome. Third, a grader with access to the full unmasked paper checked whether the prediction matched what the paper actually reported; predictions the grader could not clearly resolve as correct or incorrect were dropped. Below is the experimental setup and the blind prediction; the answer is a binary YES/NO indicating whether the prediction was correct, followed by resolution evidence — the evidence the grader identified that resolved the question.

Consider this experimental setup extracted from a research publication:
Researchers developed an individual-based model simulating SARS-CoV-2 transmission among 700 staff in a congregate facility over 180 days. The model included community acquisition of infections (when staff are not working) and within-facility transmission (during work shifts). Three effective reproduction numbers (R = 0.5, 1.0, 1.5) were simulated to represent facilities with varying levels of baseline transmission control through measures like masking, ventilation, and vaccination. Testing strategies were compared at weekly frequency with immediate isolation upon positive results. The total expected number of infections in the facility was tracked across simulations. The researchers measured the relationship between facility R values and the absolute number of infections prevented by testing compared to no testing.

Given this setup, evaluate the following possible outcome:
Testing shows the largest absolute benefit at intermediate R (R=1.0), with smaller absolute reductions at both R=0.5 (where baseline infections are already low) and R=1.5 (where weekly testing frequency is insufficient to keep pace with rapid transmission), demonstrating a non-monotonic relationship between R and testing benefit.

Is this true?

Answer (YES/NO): NO